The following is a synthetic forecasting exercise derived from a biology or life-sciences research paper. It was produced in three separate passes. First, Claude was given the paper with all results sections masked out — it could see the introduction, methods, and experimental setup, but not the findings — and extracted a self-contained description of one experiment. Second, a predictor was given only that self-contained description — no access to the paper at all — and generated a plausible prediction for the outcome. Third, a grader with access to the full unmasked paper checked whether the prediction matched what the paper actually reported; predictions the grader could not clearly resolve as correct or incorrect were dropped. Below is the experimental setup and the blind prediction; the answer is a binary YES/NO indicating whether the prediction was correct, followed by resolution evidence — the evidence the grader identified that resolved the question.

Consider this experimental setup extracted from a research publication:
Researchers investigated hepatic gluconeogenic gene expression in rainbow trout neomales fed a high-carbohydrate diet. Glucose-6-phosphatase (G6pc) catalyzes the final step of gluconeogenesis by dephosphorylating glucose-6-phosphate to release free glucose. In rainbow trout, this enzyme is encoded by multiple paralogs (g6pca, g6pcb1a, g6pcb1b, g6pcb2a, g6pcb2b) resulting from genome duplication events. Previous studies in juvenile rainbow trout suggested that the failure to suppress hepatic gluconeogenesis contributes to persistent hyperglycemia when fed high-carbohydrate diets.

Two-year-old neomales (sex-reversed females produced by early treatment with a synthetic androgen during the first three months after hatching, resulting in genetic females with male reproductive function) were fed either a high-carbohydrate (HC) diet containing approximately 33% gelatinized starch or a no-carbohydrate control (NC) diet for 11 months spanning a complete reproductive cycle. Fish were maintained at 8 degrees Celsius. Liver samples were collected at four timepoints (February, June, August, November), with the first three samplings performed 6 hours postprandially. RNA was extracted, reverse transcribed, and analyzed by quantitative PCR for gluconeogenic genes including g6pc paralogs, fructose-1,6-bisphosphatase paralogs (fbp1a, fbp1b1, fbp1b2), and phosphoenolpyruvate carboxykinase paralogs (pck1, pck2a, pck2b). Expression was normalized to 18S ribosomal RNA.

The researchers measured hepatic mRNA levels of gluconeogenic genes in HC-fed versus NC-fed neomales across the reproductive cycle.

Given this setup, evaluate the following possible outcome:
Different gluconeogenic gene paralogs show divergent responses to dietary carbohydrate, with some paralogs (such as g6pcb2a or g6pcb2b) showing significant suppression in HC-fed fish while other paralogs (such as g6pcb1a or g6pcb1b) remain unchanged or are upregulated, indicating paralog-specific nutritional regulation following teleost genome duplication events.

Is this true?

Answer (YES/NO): NO